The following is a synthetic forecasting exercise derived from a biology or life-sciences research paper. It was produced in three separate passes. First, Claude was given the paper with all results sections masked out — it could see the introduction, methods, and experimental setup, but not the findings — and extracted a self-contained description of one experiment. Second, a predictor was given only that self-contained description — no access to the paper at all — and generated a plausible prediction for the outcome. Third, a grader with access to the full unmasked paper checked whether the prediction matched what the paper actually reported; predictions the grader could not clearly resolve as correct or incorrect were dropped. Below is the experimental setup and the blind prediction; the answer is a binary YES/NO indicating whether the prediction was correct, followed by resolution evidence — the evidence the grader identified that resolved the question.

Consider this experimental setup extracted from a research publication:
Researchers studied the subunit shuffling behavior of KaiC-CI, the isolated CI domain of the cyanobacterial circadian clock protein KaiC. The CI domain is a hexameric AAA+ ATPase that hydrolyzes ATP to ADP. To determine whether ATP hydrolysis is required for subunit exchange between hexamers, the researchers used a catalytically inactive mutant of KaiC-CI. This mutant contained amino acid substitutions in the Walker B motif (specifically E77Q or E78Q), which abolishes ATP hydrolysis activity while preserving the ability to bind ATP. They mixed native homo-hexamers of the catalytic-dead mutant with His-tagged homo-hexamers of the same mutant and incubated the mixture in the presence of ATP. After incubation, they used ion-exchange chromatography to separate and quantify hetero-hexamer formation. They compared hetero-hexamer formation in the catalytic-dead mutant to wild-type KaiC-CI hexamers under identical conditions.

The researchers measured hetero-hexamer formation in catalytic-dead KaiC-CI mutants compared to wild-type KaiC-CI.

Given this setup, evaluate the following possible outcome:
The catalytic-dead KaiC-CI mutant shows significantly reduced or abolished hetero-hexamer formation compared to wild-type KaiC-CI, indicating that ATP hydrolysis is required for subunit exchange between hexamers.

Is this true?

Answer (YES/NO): YES